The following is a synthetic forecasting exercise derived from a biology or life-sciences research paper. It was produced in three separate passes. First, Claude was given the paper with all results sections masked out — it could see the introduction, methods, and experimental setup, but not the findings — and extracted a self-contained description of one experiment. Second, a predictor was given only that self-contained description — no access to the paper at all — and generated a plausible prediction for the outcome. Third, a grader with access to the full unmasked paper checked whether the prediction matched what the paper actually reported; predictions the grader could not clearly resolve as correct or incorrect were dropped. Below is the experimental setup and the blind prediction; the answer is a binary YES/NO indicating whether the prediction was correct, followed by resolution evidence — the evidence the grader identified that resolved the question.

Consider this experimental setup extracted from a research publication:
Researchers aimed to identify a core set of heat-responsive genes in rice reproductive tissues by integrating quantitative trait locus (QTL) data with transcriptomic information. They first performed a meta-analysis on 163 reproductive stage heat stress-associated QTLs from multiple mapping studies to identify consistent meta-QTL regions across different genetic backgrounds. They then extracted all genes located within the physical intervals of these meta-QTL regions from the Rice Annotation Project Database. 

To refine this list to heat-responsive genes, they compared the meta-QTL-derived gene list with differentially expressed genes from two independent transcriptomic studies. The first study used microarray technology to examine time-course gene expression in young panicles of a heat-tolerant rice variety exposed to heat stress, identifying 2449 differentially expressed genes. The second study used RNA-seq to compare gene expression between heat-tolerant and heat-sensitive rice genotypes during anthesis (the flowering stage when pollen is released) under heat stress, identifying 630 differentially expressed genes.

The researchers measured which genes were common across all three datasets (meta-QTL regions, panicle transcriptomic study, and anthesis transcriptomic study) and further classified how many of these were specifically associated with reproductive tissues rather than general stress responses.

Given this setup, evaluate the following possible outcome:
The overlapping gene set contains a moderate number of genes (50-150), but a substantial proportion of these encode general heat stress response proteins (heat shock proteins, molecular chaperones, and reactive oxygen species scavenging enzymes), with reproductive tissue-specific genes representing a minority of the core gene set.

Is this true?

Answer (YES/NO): NO